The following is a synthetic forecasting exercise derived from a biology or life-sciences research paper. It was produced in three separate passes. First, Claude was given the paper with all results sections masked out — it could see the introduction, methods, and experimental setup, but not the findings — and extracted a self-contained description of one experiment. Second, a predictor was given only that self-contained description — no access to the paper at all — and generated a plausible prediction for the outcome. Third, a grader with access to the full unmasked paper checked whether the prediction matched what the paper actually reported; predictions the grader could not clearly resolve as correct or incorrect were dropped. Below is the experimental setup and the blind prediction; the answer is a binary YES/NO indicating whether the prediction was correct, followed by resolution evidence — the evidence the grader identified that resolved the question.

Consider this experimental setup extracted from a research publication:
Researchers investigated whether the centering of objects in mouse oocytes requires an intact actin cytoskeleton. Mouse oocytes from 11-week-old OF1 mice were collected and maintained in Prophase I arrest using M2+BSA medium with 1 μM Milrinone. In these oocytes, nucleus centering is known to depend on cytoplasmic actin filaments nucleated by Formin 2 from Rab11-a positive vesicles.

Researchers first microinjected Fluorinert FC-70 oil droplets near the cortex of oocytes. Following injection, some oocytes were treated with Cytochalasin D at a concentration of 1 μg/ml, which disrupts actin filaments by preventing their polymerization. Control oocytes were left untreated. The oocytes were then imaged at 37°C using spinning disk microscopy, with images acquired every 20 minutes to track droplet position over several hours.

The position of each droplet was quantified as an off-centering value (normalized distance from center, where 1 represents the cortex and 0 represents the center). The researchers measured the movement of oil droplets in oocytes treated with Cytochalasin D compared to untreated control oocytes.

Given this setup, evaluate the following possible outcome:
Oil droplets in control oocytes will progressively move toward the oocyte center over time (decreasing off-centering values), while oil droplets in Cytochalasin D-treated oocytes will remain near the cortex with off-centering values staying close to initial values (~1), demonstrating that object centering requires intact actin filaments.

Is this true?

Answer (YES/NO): YES